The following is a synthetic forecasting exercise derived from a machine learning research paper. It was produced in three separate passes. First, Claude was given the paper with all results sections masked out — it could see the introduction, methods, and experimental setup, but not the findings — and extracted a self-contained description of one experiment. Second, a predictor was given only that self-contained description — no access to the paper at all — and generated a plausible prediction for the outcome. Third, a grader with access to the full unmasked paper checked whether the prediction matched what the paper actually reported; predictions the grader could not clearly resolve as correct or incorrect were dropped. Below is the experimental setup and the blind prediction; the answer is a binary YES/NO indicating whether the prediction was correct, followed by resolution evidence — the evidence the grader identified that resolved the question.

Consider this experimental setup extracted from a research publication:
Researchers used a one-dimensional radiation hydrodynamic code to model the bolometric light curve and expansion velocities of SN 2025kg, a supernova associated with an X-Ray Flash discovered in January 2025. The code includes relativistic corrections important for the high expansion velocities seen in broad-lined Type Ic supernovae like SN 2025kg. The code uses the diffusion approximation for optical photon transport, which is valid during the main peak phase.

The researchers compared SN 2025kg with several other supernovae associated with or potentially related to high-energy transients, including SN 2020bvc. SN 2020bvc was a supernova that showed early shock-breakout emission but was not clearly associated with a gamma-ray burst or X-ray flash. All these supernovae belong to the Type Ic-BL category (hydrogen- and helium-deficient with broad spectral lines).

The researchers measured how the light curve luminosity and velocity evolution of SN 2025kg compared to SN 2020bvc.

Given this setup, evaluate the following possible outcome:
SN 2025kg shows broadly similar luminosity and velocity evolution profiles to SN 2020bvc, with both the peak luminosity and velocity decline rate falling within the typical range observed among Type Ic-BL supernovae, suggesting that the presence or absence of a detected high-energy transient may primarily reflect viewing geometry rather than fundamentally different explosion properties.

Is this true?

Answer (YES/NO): NO